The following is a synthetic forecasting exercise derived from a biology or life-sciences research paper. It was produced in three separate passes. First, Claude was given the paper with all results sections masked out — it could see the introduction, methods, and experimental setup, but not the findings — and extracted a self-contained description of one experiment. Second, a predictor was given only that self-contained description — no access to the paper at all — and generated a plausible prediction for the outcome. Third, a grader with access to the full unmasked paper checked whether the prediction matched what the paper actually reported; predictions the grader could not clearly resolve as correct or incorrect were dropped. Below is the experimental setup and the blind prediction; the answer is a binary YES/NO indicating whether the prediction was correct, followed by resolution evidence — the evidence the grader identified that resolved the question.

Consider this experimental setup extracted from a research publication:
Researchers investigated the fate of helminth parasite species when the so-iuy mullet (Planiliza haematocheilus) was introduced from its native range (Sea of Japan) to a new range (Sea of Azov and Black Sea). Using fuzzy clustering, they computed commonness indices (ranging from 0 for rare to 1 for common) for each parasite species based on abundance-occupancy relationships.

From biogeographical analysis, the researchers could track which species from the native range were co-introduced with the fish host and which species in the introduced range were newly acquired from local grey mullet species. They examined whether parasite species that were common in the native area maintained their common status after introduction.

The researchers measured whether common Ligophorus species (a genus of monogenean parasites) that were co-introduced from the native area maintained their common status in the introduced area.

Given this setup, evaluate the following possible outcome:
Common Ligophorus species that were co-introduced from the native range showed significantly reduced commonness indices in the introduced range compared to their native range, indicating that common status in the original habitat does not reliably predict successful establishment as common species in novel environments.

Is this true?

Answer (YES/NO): NO